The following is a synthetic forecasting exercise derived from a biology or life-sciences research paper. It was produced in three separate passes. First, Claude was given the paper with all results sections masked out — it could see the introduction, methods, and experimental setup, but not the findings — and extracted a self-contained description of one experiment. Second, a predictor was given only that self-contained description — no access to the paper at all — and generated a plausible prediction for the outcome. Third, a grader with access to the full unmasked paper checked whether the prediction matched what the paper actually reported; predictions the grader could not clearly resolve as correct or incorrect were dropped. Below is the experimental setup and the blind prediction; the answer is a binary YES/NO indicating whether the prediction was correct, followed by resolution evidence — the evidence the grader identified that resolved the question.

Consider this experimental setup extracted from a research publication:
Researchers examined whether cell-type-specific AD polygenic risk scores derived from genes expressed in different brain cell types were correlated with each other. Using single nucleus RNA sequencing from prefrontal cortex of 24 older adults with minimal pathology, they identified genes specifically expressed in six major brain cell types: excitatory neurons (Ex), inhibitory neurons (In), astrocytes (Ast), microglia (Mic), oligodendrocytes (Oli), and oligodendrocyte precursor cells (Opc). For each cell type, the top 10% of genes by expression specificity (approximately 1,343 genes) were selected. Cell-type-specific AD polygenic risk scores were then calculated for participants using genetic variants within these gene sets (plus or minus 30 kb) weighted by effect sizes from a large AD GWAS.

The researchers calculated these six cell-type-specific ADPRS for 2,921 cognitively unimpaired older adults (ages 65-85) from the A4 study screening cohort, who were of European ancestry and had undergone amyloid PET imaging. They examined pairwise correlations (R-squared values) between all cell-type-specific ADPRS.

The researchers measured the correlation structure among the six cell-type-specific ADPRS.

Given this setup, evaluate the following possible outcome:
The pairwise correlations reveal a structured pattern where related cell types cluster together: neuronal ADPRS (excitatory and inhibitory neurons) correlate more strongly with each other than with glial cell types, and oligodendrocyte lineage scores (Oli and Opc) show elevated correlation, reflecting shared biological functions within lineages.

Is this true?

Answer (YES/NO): NO